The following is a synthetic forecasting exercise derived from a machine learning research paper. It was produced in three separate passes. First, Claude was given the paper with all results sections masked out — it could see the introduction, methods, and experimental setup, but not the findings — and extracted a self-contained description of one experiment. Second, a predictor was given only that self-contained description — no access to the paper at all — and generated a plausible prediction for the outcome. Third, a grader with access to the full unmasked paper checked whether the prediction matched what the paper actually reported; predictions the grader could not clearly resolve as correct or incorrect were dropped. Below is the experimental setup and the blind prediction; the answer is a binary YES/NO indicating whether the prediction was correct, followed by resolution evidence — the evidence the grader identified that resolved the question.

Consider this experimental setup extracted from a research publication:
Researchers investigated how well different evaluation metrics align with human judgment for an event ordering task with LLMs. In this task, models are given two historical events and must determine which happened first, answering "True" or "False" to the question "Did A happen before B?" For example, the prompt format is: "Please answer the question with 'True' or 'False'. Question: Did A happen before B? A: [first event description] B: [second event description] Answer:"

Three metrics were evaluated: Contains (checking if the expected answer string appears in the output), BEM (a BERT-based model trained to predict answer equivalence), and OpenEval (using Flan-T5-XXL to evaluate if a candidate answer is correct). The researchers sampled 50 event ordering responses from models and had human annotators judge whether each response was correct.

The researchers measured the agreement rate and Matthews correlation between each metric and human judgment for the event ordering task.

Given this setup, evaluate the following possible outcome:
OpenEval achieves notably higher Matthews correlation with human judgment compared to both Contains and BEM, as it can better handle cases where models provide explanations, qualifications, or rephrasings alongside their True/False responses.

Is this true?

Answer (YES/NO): NO